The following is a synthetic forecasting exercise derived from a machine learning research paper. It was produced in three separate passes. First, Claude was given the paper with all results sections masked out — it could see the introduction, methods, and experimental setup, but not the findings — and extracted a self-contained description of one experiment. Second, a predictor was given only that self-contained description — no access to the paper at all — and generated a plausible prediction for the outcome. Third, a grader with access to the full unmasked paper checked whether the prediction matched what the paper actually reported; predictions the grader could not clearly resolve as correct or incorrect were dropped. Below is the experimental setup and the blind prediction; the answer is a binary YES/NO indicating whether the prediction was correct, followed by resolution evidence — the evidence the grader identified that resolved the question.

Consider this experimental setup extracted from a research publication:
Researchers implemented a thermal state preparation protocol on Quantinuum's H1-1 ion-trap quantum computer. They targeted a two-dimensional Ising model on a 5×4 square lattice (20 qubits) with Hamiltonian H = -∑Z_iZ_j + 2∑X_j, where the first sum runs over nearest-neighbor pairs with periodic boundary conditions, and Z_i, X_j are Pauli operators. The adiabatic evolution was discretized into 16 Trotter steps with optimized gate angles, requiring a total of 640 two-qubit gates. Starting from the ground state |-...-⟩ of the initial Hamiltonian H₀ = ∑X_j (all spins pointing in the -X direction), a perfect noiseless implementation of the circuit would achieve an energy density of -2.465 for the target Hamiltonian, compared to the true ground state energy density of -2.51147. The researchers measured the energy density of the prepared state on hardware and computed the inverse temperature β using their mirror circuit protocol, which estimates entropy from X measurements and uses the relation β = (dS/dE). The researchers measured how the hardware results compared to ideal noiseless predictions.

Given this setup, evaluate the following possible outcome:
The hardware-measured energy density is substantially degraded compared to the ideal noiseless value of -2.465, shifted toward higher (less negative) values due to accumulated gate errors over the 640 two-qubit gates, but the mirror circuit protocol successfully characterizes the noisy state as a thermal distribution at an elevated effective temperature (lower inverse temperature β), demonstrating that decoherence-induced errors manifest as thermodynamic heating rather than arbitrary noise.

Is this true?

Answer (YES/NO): NO